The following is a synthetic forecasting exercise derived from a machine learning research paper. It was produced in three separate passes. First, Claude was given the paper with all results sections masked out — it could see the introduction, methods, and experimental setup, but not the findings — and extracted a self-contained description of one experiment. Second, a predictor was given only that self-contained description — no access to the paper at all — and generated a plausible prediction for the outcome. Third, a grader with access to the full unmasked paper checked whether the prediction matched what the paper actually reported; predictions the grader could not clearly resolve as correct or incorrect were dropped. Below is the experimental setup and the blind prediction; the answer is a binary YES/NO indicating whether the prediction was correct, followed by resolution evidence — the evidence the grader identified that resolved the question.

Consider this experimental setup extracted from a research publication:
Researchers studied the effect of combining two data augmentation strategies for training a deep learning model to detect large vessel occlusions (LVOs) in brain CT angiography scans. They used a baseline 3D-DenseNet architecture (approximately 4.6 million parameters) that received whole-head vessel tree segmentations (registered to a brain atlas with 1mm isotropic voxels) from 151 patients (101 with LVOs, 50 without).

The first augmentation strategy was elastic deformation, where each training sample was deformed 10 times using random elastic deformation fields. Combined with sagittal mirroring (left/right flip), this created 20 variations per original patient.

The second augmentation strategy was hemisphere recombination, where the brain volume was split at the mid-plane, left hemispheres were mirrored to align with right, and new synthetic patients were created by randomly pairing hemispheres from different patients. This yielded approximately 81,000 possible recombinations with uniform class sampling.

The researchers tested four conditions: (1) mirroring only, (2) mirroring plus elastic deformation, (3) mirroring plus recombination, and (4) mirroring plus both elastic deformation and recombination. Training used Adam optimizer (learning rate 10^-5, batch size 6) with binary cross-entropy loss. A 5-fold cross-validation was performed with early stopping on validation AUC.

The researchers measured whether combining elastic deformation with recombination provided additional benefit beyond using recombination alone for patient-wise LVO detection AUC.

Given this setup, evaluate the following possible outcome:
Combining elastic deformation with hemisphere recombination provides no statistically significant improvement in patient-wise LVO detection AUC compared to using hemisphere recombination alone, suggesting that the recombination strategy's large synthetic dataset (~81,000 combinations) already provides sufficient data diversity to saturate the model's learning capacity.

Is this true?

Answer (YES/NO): NO